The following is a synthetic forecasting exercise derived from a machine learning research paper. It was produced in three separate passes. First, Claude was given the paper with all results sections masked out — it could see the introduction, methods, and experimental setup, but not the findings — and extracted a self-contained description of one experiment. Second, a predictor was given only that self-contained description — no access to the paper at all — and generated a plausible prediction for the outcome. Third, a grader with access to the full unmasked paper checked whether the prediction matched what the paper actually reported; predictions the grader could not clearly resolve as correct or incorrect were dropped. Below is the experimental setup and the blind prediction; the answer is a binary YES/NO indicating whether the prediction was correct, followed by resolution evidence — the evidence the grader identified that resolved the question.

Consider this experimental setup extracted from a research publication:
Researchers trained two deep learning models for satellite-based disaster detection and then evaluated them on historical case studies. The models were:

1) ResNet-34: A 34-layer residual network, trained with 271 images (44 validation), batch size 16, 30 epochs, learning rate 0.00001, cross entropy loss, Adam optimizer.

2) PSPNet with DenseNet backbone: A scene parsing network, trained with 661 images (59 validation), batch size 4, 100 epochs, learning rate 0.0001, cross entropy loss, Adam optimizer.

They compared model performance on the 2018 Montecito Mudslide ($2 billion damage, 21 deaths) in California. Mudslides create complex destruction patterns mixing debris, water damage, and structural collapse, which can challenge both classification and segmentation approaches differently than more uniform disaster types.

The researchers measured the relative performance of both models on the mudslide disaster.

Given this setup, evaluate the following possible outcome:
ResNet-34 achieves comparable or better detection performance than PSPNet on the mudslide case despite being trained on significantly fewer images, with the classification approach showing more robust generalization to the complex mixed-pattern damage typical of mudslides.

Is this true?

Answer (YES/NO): YES